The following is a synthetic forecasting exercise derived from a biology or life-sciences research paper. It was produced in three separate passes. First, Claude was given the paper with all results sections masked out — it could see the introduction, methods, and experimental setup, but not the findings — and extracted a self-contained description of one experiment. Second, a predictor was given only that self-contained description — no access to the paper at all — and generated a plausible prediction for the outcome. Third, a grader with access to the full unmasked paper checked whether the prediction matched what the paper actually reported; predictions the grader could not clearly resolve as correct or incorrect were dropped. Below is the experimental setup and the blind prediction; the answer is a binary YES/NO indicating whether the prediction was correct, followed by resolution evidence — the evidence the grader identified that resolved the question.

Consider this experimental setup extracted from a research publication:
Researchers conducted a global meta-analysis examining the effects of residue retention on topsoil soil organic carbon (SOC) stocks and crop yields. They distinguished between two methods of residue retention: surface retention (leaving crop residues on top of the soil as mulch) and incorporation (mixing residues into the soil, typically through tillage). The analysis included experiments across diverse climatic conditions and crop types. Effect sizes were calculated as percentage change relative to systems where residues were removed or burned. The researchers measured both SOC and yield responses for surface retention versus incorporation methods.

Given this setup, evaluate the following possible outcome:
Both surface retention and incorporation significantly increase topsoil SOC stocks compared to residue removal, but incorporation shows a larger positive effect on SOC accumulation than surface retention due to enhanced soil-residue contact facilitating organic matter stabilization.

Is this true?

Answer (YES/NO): YES